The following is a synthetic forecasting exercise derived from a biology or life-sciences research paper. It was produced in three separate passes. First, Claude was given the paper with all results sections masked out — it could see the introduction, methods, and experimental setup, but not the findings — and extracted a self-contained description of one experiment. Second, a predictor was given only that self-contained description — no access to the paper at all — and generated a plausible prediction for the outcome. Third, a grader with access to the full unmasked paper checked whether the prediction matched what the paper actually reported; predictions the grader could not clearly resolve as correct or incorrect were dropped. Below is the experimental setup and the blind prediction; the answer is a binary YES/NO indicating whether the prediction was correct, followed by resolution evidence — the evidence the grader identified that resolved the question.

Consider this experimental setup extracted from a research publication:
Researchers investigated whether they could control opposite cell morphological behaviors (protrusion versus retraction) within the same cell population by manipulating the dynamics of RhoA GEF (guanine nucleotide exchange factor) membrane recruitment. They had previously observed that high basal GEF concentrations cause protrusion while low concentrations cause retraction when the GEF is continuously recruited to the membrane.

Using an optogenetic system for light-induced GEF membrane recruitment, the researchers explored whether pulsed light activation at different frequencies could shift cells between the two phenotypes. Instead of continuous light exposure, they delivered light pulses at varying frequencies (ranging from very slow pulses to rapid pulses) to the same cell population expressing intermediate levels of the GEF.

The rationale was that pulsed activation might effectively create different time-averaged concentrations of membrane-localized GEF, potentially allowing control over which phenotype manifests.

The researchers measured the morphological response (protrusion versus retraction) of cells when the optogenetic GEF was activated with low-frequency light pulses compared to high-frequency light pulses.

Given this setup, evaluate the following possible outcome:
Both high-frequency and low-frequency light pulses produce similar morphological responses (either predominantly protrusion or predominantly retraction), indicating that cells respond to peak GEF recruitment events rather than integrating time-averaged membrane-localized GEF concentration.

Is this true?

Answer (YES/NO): NO